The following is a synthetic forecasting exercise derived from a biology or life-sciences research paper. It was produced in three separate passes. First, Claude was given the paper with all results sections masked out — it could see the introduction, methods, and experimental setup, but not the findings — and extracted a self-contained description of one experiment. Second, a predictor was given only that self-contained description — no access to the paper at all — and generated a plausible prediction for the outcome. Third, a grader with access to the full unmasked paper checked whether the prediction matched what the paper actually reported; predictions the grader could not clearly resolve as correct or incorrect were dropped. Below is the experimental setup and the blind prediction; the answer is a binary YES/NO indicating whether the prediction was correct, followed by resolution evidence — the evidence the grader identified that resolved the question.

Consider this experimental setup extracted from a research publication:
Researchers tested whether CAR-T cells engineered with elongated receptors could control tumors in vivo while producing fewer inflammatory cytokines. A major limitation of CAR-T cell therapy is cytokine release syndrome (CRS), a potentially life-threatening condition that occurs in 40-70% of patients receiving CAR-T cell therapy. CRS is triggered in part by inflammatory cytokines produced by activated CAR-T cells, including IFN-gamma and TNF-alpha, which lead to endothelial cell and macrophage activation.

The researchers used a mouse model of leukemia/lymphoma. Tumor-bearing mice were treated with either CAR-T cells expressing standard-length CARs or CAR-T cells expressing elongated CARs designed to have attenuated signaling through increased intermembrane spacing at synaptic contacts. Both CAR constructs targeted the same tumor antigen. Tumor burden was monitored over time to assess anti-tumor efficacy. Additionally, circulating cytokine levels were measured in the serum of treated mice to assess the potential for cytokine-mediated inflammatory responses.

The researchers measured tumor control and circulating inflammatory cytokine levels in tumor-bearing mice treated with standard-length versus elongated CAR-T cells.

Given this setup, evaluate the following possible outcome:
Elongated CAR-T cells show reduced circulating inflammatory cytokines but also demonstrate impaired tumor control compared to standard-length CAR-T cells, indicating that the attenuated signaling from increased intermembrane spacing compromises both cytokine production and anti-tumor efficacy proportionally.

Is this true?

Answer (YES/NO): NO